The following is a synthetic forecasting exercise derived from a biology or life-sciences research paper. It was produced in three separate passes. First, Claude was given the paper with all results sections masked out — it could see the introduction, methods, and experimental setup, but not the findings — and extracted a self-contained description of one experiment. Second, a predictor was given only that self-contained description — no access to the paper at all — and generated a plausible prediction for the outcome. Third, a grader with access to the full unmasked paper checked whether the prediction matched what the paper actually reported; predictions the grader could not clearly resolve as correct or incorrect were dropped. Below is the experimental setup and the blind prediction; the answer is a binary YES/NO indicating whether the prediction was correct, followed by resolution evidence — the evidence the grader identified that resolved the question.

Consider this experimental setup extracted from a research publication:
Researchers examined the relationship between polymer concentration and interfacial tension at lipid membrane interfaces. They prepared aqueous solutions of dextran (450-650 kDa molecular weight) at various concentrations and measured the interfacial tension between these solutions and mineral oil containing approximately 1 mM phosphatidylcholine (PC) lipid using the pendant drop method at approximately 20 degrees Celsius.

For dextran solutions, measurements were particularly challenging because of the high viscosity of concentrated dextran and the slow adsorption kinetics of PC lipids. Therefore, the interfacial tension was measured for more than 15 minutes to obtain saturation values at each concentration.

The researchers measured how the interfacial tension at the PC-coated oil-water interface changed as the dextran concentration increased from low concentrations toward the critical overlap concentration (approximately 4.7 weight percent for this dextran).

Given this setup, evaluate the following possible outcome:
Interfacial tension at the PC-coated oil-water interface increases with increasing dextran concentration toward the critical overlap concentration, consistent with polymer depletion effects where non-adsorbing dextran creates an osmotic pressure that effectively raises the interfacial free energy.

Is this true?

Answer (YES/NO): NO